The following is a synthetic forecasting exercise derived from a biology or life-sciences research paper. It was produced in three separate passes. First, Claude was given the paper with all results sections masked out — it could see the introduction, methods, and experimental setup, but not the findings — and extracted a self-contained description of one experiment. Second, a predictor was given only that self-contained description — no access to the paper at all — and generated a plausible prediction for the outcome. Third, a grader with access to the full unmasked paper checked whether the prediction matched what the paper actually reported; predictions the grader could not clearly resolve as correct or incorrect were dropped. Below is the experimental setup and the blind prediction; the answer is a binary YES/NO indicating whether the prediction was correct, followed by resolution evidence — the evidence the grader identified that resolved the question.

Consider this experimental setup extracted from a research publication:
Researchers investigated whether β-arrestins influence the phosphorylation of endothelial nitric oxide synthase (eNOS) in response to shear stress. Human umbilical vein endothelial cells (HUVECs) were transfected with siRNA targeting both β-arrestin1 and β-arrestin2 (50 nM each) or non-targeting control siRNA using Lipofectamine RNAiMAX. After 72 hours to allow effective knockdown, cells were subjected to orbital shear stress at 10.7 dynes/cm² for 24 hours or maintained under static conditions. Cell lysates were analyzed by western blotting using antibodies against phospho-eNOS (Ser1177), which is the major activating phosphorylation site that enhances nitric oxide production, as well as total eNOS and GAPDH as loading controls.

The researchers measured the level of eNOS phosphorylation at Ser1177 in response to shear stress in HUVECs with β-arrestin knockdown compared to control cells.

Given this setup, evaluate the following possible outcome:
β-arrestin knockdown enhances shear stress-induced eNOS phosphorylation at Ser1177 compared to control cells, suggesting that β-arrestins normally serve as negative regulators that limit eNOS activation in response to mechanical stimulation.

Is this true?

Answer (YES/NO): NO